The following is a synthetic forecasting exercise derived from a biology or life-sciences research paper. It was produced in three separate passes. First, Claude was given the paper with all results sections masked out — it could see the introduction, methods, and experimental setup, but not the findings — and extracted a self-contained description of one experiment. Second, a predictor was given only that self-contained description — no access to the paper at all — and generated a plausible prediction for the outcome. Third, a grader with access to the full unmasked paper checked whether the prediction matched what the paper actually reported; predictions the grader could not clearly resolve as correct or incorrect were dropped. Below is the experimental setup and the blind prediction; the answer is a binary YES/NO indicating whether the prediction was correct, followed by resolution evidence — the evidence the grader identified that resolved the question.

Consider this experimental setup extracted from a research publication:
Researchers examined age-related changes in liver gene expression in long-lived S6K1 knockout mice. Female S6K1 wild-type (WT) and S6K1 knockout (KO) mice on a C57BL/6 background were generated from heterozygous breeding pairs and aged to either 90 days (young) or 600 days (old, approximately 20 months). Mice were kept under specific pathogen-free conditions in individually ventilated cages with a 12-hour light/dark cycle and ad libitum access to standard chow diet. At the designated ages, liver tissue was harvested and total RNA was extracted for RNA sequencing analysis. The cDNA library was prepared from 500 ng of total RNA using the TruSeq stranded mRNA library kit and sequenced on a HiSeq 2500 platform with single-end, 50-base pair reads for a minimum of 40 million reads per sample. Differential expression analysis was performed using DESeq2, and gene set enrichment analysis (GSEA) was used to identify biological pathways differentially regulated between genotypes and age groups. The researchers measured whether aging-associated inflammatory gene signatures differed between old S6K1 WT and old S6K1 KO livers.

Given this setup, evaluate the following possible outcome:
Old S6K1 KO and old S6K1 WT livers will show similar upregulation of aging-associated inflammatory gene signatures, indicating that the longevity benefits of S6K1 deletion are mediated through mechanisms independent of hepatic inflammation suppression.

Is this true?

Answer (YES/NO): NO